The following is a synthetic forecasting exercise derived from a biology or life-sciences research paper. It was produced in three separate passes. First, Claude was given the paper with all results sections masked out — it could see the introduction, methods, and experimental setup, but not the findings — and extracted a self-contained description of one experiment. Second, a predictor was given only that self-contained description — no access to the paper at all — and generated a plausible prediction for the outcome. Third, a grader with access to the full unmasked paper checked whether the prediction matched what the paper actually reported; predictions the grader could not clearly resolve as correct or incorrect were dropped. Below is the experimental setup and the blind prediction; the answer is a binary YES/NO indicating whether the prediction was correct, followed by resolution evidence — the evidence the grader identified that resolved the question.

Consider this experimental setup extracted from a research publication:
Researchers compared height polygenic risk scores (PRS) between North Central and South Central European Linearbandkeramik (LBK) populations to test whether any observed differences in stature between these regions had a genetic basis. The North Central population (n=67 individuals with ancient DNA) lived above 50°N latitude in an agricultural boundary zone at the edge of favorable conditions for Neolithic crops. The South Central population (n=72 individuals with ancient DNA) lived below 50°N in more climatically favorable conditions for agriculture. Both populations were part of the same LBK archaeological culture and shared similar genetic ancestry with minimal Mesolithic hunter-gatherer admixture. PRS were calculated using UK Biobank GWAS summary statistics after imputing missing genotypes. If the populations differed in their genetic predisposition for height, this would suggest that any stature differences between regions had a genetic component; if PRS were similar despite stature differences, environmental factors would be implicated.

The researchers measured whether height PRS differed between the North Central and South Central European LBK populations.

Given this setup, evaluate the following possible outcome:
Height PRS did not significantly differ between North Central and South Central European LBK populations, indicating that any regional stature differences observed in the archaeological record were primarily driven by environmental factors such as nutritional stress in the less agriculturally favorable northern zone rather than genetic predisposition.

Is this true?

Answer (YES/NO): YES